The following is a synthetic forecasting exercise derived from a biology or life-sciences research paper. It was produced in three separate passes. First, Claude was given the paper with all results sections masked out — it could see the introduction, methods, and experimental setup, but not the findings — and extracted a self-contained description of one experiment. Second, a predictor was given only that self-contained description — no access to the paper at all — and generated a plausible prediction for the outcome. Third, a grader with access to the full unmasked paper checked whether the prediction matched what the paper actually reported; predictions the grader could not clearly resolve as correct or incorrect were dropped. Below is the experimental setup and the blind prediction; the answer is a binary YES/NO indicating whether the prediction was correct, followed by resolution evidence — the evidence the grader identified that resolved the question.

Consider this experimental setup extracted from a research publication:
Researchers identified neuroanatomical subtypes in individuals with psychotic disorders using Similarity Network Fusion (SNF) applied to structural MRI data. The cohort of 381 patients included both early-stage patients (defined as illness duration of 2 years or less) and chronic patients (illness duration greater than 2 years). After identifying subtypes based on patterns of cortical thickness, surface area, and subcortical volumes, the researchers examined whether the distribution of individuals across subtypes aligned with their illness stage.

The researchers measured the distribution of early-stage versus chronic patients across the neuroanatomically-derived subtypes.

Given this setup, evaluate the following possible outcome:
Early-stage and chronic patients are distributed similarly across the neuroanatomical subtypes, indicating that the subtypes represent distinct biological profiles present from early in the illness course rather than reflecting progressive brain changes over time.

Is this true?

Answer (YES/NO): YES